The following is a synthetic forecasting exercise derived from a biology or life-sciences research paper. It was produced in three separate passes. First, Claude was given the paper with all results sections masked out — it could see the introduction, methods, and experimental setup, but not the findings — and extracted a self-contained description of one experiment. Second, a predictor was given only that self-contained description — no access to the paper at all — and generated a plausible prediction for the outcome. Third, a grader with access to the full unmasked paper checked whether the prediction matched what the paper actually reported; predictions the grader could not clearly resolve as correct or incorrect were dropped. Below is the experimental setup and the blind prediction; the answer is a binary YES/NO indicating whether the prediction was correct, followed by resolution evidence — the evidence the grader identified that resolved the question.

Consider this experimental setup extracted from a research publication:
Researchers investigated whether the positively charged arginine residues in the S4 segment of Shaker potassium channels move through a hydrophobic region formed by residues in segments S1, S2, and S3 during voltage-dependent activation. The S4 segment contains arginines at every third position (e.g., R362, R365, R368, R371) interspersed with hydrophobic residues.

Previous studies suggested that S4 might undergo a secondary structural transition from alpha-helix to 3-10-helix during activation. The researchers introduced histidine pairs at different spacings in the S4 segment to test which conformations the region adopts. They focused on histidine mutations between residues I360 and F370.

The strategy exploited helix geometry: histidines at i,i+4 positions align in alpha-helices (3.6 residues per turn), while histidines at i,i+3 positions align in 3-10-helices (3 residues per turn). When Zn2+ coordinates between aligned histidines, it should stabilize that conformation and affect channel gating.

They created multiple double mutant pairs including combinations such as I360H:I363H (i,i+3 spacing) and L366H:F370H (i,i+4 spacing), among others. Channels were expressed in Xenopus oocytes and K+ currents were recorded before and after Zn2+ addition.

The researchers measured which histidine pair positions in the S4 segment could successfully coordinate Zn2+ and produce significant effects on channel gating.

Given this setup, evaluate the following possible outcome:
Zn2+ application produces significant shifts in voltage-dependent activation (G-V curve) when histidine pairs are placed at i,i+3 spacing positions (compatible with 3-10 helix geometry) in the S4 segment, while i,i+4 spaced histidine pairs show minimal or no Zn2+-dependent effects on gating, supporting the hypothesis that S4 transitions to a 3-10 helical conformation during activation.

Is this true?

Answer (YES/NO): NO